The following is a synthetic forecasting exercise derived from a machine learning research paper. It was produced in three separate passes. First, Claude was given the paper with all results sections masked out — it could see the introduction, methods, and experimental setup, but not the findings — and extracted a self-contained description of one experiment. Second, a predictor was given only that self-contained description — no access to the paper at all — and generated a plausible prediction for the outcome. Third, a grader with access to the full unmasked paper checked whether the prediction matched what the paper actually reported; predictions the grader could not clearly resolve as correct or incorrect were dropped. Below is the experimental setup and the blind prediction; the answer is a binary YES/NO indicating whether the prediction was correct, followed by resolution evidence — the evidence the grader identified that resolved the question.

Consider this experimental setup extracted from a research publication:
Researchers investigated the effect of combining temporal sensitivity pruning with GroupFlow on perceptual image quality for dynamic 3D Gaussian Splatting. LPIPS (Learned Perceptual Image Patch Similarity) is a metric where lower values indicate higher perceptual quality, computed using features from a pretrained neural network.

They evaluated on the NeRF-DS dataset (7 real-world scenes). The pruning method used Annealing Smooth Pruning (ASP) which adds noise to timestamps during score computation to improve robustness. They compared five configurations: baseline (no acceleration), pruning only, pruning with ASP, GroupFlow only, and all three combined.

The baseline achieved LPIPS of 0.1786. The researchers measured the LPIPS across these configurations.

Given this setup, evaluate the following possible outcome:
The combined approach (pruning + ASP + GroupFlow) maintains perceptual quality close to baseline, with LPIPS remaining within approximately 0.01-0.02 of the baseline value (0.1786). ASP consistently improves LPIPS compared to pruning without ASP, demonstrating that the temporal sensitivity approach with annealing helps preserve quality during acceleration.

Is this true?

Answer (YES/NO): YES